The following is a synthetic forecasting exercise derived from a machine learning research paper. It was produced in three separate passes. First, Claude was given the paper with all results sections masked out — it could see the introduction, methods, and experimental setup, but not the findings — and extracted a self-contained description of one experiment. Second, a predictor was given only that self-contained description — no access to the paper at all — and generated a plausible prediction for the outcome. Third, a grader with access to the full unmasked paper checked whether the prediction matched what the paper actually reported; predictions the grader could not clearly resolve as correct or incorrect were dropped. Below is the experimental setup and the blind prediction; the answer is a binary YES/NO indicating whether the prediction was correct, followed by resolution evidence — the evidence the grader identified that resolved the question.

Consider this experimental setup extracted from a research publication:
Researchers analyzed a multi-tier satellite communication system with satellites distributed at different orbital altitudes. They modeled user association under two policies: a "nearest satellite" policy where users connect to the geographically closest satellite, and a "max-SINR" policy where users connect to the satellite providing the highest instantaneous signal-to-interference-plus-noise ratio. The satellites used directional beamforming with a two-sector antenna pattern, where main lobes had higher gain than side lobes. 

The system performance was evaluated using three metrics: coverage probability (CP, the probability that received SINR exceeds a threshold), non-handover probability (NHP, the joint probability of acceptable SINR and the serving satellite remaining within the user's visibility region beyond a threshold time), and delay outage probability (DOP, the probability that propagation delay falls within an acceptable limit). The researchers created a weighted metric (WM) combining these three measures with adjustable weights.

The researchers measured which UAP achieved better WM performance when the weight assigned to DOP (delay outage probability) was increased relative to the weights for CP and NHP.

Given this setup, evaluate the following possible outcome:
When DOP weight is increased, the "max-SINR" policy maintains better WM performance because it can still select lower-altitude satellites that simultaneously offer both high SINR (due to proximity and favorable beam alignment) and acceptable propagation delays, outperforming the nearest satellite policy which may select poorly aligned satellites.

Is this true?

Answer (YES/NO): YES